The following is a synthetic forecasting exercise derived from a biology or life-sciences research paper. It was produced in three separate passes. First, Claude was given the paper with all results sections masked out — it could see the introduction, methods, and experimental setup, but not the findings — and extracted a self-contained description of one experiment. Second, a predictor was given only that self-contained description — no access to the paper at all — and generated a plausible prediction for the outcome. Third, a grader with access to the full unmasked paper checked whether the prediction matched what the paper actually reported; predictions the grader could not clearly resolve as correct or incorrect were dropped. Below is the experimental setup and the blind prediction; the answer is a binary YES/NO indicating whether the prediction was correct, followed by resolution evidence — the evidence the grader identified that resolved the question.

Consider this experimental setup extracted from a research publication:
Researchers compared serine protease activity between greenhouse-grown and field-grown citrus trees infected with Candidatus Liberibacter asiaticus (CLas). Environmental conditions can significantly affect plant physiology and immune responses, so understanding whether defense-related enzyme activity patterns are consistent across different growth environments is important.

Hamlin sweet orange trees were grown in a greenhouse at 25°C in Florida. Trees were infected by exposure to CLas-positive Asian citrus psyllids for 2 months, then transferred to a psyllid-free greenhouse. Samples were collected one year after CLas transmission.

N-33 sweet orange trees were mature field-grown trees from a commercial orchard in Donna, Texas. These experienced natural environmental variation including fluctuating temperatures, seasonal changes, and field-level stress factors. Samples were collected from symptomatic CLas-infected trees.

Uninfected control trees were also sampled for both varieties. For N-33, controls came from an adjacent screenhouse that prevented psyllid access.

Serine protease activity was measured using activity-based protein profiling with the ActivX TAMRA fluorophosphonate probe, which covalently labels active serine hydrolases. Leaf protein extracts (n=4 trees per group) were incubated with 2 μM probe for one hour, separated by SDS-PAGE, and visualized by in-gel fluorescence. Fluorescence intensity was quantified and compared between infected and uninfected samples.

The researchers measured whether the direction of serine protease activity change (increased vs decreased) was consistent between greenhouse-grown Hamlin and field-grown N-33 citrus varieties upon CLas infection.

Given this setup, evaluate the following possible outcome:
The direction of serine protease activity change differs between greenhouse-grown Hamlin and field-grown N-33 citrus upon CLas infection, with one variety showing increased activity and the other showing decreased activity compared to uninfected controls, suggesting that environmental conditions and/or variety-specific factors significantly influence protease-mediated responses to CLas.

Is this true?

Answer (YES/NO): NO